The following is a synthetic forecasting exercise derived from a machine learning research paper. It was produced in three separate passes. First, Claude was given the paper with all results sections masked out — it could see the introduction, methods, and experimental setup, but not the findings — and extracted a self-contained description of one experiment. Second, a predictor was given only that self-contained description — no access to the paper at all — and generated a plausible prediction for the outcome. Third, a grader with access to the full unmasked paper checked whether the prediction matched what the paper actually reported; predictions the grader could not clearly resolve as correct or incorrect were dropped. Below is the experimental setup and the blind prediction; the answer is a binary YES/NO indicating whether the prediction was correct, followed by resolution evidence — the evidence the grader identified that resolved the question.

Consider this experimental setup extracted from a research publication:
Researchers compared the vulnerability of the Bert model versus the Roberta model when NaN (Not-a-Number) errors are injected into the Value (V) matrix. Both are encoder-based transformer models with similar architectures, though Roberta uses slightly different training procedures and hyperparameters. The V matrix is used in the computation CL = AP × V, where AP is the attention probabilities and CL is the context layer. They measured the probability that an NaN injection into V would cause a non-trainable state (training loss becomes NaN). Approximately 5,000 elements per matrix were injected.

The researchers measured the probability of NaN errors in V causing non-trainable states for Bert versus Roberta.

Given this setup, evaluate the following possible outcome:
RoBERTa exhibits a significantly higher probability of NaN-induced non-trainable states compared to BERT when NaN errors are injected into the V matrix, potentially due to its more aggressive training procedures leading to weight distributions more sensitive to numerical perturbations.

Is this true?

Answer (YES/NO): NO